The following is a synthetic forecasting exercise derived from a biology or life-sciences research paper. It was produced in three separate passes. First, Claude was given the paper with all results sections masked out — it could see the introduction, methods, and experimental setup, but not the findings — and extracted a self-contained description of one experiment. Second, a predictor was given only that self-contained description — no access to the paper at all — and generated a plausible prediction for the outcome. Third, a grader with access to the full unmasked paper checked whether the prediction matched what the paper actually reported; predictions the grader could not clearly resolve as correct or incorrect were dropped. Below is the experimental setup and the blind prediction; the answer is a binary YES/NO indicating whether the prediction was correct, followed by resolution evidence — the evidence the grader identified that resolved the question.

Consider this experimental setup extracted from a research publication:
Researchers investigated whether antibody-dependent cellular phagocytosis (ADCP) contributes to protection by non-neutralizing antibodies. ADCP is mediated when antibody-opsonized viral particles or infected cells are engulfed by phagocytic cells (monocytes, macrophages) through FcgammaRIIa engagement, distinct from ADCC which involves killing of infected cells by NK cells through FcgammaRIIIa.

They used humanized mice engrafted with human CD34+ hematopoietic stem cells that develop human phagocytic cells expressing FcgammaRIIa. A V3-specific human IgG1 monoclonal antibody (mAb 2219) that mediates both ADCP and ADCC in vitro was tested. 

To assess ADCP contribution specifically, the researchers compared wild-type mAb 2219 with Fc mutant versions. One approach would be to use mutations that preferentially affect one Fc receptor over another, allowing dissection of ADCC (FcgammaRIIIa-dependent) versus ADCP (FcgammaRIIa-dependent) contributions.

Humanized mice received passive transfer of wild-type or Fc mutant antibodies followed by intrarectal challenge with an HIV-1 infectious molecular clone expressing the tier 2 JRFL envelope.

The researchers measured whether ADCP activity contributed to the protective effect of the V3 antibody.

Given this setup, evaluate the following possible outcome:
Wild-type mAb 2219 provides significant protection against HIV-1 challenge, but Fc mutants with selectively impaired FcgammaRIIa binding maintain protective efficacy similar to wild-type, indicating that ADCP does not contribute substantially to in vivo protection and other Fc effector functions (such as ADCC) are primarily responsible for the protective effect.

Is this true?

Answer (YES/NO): NO